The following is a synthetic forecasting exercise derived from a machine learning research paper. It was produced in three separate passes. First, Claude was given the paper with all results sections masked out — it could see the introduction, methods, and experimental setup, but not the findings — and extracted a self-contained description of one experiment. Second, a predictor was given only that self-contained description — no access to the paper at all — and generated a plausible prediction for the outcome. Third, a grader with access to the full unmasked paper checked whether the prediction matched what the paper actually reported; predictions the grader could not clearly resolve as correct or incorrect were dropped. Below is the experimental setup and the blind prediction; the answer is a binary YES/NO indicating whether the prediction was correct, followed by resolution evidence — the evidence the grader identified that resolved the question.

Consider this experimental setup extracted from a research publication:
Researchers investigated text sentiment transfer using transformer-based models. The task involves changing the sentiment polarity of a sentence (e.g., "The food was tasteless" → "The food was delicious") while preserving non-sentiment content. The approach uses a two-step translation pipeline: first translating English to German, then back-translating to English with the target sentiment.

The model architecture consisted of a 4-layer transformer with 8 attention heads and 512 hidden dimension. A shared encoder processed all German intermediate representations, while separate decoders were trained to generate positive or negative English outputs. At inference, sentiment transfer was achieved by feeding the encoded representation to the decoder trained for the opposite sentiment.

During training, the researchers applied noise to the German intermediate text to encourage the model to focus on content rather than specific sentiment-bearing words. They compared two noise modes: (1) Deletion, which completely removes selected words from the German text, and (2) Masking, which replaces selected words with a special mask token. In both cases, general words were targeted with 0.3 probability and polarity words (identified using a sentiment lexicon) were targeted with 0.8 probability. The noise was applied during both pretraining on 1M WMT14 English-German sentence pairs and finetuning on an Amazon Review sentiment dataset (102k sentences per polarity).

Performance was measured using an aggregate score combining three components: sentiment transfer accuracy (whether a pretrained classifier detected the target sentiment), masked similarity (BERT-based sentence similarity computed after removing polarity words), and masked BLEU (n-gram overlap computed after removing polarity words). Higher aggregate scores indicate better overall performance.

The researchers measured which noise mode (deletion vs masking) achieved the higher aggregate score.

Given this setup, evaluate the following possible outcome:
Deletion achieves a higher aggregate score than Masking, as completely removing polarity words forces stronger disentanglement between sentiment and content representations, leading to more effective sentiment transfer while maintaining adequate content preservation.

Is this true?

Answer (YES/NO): NO